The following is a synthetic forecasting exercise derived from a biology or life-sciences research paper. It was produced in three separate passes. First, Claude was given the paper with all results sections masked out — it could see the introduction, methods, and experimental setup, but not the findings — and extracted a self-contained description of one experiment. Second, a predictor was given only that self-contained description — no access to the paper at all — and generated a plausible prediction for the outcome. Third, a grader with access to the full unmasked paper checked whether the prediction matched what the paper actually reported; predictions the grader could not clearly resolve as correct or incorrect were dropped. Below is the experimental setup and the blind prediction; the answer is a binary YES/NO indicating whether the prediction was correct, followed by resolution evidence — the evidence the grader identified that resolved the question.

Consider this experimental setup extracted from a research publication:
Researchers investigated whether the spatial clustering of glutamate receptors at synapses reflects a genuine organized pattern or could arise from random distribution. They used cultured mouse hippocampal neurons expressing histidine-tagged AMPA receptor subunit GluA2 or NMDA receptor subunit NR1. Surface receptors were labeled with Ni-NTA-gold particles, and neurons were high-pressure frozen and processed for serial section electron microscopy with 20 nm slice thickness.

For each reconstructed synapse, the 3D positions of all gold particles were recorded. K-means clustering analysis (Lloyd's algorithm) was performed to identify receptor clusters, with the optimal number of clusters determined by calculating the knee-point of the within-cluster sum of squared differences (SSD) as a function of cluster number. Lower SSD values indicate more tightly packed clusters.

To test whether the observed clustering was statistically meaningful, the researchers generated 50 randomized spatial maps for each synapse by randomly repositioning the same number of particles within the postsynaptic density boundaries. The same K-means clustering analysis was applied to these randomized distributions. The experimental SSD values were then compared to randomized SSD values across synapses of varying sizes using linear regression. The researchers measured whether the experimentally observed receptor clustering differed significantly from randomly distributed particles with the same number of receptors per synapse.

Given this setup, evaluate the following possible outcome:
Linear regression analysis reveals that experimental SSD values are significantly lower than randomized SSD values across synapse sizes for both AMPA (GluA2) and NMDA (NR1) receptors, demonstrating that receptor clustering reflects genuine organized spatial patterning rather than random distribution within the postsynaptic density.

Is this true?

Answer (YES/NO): YES